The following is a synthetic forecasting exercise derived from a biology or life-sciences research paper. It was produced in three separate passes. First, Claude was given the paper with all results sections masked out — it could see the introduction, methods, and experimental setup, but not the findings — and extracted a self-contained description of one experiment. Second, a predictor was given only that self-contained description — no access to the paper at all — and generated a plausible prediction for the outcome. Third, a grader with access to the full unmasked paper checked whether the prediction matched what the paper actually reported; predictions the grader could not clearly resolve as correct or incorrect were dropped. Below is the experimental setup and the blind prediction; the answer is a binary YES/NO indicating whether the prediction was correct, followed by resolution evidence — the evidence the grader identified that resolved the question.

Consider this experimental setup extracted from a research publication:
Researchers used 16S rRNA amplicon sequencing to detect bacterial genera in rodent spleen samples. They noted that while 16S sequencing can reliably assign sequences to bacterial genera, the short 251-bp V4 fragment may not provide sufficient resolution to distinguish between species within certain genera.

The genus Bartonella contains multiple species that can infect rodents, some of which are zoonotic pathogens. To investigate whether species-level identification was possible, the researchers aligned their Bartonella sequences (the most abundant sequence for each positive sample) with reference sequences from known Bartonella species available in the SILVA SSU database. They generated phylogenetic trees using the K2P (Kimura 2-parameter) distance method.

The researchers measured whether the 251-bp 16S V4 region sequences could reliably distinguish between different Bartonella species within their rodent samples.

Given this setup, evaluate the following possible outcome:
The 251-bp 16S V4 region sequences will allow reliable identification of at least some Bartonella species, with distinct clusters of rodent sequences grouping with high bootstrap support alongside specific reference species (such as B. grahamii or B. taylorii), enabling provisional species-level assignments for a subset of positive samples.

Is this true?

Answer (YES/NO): NO